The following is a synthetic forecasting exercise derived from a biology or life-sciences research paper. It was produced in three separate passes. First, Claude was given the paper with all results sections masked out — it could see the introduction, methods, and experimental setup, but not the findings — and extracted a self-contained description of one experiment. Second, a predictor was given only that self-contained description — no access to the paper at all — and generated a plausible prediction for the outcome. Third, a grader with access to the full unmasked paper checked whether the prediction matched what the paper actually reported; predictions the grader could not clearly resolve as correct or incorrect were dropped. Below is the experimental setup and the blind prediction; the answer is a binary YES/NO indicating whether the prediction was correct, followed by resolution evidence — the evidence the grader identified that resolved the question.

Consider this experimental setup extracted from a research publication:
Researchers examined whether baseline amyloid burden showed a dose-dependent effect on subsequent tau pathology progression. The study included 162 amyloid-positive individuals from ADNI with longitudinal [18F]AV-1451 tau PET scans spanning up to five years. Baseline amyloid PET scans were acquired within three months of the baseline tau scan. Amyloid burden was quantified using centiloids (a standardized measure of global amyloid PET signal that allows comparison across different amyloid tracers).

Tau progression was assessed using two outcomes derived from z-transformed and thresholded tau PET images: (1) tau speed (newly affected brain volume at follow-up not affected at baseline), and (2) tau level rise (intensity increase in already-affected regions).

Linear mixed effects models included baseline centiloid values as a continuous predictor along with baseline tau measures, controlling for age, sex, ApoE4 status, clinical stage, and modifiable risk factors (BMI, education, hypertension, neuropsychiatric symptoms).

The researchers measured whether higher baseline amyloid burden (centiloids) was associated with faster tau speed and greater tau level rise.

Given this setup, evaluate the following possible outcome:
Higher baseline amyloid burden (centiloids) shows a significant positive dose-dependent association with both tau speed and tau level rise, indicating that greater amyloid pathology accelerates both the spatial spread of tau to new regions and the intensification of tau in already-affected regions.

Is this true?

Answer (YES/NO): YES